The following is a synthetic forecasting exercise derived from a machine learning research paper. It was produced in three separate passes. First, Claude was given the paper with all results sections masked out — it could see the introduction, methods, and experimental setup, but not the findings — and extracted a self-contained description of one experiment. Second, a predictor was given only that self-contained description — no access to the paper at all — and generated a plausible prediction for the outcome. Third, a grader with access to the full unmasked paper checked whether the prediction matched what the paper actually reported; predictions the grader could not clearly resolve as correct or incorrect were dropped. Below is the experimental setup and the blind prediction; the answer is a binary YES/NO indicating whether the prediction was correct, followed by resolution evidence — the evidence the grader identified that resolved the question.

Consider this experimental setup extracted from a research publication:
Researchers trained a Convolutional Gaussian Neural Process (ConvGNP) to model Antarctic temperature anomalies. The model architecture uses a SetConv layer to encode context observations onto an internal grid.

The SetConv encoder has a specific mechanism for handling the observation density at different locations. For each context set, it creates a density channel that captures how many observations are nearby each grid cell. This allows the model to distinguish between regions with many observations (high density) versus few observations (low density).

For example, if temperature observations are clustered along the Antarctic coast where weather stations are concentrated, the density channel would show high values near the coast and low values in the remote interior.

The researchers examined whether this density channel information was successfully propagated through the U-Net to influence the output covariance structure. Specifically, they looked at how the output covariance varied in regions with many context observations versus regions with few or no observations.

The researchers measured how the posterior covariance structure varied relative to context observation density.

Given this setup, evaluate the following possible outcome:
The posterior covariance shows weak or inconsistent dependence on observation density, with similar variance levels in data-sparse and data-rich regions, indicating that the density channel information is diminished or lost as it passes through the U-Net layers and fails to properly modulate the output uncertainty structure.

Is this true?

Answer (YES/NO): NO